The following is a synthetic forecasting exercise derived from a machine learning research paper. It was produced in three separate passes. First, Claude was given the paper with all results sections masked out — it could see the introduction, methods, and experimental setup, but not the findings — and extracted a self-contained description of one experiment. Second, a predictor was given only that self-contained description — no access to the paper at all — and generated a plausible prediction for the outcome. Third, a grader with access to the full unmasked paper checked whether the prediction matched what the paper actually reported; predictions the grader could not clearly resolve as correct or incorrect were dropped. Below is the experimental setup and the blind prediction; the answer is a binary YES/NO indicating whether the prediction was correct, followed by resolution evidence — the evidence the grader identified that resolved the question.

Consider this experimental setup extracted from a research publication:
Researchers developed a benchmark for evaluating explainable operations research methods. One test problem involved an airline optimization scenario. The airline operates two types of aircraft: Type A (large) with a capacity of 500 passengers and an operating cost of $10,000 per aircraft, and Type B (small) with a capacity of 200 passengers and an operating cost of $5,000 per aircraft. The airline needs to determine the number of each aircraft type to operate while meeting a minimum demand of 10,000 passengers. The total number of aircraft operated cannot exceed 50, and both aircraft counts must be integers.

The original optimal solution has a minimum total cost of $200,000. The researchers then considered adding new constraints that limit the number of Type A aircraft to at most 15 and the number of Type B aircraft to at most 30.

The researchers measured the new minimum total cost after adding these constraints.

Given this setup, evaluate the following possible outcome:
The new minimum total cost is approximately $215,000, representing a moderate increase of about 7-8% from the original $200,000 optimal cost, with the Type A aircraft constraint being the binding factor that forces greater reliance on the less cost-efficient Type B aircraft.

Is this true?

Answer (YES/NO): YES